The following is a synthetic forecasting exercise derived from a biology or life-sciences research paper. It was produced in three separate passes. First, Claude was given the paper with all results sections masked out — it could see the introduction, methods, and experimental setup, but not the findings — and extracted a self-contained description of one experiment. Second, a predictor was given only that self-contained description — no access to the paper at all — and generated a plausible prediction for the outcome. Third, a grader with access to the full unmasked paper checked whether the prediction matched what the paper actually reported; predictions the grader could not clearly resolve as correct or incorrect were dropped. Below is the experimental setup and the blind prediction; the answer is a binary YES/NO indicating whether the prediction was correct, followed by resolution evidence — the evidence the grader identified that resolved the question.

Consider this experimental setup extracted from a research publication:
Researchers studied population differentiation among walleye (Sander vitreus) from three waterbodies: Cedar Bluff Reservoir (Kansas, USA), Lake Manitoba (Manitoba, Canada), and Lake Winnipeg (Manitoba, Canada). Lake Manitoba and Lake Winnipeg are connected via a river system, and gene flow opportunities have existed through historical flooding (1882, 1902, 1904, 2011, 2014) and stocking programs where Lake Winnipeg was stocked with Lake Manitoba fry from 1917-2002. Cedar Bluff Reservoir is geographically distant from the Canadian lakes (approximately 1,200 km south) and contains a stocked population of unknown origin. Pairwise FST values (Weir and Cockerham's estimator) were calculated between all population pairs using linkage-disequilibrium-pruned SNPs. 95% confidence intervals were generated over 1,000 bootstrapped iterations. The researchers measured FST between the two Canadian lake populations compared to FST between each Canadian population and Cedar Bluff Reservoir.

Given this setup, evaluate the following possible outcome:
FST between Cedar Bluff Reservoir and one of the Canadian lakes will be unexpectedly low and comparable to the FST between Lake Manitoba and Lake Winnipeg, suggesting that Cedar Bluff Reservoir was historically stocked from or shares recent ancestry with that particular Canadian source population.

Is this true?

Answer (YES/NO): NO